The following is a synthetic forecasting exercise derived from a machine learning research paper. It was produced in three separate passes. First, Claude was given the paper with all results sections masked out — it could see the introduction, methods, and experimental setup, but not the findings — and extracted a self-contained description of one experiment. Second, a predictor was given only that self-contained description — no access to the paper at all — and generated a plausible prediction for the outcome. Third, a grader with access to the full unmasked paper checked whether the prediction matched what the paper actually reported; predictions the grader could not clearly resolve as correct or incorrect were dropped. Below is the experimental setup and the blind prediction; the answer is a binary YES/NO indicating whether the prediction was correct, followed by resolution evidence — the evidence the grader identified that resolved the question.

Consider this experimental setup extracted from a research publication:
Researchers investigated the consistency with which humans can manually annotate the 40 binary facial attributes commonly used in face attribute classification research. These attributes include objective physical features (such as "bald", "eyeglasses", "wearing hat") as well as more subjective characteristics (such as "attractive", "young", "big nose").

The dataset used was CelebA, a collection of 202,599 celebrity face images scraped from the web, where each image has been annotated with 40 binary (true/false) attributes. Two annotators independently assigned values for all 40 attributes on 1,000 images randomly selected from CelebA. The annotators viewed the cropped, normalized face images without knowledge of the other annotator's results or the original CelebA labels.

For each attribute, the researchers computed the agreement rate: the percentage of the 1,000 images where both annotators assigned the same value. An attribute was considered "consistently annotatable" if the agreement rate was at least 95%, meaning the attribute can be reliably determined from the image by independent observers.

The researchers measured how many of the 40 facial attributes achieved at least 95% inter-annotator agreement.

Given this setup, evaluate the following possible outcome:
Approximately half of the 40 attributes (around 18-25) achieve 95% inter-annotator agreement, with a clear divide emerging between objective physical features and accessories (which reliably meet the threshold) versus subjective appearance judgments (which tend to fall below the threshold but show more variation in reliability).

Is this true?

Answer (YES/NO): NO